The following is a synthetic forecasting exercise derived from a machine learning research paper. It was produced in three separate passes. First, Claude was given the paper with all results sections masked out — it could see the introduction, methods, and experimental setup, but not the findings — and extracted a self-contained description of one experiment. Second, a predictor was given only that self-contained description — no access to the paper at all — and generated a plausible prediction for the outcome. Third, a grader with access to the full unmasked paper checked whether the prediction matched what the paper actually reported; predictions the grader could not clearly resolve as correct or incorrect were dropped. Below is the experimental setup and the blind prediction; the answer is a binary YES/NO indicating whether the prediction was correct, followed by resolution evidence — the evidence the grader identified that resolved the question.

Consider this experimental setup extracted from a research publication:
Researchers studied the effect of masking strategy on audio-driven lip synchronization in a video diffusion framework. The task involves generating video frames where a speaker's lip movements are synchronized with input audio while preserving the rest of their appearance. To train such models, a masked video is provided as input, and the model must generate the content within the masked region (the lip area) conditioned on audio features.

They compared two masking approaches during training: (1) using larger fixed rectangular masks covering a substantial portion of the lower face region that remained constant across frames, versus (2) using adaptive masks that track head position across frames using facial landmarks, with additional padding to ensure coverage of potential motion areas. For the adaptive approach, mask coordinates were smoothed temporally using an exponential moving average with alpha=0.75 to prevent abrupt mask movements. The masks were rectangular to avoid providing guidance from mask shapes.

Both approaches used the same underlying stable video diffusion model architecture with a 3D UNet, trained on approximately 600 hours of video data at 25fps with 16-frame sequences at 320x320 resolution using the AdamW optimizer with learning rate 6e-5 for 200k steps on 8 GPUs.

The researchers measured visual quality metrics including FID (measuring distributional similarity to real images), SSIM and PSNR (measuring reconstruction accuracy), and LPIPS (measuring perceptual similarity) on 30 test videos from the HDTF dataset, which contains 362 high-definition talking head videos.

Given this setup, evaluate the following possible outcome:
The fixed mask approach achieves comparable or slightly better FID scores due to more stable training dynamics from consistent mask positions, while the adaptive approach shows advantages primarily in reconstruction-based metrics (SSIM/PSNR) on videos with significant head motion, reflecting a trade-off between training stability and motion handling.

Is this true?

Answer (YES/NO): NO